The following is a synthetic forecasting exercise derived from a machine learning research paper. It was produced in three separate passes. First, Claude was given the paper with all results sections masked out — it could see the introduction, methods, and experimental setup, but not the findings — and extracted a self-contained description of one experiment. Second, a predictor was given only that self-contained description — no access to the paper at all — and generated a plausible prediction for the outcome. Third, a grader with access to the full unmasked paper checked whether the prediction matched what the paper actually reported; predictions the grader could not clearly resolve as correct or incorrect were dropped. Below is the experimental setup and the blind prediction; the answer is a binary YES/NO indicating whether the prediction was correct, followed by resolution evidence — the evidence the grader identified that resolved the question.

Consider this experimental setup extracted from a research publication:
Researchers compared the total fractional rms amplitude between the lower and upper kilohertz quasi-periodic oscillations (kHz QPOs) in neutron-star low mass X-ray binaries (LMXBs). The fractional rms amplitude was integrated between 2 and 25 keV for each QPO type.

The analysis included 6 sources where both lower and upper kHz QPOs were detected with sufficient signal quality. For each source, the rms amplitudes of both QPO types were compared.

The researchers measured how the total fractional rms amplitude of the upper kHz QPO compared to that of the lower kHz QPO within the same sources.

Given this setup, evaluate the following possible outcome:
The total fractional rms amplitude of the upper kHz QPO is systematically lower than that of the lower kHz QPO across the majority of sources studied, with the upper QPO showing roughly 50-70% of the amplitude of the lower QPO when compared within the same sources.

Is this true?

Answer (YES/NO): NO